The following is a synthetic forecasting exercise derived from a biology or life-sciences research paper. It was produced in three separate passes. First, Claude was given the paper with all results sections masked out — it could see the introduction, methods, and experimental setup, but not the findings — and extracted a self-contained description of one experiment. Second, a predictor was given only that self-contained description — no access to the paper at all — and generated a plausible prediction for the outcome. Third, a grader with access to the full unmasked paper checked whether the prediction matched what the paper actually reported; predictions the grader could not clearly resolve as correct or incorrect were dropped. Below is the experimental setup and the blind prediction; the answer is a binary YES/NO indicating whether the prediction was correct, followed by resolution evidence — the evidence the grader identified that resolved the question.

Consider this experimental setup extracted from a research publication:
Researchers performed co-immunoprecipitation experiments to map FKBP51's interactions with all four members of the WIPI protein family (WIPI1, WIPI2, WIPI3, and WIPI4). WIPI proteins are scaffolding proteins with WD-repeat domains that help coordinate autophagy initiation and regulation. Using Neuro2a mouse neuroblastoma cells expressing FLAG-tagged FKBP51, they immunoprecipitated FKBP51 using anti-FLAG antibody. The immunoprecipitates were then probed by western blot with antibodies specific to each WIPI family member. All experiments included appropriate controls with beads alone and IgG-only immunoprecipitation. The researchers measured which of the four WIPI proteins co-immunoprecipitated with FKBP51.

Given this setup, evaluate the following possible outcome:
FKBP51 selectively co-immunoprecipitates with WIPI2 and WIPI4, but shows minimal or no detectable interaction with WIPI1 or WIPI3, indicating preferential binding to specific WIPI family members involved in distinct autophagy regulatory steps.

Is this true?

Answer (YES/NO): NO